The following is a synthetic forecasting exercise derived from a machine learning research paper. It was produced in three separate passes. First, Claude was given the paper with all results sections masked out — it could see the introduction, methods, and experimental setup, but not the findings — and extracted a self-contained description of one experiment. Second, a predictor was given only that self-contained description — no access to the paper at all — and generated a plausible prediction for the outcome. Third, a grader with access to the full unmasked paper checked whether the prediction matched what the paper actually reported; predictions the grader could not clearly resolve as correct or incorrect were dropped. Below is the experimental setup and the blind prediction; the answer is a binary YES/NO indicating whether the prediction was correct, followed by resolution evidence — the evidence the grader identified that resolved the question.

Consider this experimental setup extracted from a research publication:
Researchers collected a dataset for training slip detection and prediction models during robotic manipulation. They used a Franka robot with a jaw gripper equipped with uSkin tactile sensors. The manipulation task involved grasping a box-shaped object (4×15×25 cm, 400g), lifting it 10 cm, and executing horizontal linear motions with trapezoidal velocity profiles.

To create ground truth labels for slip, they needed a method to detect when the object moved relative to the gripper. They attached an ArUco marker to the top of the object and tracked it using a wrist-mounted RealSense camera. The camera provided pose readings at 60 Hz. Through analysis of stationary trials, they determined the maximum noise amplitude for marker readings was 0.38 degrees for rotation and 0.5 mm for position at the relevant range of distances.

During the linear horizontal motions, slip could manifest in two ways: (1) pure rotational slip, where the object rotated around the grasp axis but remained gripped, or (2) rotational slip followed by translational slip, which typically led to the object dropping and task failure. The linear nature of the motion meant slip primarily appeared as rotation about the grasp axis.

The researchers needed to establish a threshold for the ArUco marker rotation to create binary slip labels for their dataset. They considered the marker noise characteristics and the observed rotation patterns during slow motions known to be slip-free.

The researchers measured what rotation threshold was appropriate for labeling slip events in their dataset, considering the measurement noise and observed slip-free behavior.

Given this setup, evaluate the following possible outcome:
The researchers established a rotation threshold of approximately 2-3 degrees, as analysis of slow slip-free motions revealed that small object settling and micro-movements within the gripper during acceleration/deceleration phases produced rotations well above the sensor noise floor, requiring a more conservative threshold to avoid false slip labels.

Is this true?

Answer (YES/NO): NO